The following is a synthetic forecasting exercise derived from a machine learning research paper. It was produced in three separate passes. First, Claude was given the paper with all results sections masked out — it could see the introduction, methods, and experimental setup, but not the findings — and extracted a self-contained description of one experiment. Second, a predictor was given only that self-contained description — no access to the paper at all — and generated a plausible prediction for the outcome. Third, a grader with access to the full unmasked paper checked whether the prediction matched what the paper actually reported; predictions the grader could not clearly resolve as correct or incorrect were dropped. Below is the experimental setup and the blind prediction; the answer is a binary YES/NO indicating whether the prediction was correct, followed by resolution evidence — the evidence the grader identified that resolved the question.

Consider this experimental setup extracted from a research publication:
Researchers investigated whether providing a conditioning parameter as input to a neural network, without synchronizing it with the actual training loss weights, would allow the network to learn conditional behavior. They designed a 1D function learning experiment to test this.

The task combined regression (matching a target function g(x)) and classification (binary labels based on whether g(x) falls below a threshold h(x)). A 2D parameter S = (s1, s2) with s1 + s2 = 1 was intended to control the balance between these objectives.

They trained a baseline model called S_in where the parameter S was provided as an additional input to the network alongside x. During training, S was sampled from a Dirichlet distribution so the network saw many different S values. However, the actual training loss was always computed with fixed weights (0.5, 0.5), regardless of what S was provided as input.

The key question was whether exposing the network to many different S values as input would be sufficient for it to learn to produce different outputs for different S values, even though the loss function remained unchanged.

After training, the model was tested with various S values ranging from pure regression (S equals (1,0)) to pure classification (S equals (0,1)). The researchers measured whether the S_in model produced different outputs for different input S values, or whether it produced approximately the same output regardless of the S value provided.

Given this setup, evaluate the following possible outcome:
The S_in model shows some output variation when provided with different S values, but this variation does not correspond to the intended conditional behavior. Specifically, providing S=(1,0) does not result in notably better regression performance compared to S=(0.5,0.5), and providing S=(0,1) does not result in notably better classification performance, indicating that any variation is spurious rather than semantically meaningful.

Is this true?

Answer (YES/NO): NO